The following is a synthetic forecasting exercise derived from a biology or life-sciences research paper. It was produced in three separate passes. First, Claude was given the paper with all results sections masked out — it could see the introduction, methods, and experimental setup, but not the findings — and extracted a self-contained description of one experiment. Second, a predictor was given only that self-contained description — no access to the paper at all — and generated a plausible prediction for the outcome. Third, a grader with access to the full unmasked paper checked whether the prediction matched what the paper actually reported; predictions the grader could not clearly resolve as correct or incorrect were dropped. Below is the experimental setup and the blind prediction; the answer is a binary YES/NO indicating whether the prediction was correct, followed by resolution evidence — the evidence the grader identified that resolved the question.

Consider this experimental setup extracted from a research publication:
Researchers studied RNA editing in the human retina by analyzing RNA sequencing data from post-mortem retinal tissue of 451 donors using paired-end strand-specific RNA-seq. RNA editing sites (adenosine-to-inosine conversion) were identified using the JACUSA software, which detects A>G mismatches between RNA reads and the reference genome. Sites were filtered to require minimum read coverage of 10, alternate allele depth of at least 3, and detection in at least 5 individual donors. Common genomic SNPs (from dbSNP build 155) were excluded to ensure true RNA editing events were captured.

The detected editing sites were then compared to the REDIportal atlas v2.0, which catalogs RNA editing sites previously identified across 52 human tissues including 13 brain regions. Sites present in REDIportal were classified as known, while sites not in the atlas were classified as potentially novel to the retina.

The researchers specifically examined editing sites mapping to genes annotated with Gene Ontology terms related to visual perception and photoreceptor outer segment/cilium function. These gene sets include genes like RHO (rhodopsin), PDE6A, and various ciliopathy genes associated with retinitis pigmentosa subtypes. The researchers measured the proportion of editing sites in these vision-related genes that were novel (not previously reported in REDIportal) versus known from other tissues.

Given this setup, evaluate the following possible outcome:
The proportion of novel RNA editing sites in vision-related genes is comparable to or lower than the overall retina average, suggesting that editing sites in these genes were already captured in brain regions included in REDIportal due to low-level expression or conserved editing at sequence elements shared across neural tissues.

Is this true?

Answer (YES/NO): NO